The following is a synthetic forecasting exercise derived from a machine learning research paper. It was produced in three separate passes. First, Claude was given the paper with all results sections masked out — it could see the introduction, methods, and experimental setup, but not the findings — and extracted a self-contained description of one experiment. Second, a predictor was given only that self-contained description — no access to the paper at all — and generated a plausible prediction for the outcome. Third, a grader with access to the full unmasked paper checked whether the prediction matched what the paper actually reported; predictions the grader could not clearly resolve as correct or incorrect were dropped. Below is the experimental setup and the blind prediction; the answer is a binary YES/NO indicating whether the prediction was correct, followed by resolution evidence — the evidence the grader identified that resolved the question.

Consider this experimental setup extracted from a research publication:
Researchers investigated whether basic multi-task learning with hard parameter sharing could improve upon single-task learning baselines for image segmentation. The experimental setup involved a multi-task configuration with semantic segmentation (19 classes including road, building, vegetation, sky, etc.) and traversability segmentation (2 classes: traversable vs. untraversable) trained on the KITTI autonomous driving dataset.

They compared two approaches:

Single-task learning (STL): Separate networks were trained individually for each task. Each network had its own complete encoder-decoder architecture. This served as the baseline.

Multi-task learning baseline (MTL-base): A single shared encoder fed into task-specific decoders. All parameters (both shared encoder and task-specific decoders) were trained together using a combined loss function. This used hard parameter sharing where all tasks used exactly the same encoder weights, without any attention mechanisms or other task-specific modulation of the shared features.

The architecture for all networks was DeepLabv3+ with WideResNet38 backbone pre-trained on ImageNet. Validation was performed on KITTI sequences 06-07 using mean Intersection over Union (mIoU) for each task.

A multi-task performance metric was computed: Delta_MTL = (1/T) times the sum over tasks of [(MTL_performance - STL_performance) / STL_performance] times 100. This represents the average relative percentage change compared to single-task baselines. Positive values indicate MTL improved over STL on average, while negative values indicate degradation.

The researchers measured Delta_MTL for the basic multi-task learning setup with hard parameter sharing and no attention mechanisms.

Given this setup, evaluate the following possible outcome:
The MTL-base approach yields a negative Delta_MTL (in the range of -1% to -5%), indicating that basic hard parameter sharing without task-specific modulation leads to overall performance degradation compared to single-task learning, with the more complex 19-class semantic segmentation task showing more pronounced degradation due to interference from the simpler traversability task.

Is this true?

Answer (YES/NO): NO